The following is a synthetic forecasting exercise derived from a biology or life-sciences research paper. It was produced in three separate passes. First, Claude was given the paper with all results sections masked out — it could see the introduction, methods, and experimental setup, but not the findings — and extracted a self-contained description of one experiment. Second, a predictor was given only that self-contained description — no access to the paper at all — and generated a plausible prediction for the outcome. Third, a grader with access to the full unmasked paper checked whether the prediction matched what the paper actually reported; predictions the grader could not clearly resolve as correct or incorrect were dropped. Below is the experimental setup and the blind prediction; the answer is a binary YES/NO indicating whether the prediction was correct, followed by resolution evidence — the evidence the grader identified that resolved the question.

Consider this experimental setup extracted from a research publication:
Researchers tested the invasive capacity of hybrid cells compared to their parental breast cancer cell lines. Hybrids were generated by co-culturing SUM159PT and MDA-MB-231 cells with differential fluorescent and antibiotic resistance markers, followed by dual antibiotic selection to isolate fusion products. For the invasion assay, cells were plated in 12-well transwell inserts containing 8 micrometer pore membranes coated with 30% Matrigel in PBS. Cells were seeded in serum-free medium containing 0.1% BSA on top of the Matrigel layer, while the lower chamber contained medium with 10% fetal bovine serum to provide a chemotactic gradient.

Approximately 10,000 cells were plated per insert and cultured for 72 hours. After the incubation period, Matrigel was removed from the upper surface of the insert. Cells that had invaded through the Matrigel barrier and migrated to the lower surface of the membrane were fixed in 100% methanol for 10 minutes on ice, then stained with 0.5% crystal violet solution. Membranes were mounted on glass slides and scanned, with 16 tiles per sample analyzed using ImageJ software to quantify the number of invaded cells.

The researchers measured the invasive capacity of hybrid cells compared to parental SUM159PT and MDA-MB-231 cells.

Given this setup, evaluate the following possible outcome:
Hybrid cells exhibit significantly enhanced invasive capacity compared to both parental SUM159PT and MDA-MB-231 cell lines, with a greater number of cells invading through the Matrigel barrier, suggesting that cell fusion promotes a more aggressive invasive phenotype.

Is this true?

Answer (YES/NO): NO